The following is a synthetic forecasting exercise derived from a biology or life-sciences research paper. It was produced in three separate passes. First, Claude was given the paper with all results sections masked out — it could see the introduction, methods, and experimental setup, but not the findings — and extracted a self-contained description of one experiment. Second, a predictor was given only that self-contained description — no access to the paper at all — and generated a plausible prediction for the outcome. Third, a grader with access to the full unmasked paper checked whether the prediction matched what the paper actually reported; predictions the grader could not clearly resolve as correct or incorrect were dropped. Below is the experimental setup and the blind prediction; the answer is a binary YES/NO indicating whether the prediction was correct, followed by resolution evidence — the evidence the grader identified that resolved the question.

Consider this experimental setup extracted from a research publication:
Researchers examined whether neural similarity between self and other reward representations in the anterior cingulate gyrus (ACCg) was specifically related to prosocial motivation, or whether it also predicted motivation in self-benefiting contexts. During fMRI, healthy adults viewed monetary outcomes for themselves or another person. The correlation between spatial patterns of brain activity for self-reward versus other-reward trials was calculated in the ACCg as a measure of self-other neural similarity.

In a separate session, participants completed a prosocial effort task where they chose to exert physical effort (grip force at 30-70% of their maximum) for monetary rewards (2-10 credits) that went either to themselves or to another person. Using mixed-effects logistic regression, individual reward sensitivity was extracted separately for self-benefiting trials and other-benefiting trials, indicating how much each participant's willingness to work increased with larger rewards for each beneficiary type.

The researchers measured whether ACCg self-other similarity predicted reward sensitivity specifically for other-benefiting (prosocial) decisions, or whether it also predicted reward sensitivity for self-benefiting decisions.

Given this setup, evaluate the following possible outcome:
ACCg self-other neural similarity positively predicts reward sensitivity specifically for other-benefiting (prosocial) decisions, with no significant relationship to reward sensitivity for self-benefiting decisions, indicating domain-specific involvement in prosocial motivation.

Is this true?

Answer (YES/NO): YES